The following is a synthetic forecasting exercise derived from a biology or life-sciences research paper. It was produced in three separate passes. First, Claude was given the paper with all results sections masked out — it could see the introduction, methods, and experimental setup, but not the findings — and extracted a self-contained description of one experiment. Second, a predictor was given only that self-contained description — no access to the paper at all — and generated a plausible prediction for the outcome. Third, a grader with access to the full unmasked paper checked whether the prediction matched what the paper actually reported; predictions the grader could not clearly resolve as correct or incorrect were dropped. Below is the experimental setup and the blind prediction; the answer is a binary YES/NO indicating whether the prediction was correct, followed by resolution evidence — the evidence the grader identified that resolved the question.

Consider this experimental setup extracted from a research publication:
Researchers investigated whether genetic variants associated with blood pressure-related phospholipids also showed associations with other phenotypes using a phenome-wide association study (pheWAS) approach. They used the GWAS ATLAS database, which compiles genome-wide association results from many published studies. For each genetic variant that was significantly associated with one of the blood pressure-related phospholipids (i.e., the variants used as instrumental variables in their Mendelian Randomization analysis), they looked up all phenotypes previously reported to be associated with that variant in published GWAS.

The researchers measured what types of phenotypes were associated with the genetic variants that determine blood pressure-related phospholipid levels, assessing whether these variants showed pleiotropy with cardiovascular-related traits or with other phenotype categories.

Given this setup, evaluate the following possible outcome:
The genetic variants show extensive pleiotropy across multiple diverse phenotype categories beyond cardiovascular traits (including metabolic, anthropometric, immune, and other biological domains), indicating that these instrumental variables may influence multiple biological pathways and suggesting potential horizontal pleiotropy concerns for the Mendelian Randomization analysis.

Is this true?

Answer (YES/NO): YES